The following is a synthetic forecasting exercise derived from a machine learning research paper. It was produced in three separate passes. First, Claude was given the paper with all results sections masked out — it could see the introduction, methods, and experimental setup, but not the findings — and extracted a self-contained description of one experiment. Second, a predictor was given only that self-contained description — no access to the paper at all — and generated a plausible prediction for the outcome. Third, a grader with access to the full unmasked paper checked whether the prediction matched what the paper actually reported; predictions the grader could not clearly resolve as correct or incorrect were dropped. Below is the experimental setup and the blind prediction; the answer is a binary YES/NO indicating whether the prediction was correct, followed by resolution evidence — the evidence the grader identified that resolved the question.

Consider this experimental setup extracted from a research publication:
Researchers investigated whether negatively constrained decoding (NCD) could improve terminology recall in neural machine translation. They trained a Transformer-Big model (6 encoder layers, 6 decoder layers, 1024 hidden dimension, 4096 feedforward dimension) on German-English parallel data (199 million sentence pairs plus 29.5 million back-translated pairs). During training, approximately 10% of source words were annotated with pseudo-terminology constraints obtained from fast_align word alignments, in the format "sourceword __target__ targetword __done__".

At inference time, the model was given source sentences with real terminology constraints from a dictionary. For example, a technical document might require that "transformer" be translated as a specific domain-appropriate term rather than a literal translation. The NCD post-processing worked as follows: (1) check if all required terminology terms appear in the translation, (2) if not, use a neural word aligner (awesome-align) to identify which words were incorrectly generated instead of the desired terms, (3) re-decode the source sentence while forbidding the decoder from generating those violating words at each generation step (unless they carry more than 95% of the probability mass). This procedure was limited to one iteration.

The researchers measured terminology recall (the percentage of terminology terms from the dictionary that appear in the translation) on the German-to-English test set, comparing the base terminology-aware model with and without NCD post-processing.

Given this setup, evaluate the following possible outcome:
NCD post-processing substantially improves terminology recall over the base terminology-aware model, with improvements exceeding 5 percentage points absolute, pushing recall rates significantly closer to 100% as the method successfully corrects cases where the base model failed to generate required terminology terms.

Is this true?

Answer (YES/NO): NO